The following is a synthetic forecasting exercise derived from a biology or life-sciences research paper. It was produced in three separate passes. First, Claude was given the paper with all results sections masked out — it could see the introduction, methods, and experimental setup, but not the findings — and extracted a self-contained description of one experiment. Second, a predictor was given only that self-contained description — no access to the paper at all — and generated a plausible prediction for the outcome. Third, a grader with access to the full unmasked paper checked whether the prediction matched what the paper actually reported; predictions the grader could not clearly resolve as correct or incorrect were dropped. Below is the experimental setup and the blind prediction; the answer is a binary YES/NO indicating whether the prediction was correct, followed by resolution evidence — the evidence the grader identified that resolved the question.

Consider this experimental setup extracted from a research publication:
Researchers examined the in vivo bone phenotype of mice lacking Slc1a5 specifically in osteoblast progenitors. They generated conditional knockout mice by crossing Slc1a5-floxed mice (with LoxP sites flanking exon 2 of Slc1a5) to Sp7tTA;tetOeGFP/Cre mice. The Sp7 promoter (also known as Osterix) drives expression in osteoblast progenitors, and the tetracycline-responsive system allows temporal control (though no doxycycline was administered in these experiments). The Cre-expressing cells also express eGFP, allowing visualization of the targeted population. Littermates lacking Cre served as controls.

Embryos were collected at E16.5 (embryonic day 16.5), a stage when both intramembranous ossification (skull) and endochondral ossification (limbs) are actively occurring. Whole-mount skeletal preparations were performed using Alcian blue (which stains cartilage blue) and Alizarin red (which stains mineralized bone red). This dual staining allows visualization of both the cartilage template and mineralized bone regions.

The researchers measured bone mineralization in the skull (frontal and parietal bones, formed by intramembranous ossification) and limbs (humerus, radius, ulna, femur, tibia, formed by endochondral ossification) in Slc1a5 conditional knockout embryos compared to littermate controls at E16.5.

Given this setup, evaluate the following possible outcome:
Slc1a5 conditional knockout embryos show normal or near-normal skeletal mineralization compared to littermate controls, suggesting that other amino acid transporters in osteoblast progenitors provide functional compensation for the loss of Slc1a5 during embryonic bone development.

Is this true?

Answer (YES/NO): NO